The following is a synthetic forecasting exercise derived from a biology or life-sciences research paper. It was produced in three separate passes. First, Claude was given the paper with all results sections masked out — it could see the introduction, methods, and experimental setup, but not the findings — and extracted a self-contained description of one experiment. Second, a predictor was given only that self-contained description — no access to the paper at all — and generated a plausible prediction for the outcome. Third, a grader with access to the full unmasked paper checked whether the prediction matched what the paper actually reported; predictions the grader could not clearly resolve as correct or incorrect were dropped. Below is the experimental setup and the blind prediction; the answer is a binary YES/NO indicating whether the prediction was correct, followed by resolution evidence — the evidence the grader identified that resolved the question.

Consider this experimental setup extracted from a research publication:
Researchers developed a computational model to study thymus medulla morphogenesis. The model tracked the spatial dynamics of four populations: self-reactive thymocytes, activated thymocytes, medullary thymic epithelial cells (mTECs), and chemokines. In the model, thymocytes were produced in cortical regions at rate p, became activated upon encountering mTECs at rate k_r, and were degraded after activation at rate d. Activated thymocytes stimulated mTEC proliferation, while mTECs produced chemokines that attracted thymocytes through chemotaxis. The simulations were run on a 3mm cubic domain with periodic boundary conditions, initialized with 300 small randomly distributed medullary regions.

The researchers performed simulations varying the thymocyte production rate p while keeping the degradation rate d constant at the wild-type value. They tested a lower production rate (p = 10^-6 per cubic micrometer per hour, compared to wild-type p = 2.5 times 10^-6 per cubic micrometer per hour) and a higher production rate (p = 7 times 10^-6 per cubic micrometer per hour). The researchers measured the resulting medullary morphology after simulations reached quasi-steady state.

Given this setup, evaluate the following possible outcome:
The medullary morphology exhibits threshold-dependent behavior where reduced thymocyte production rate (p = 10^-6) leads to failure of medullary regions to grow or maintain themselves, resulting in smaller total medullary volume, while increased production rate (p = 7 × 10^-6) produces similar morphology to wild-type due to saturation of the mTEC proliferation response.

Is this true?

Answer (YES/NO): NO